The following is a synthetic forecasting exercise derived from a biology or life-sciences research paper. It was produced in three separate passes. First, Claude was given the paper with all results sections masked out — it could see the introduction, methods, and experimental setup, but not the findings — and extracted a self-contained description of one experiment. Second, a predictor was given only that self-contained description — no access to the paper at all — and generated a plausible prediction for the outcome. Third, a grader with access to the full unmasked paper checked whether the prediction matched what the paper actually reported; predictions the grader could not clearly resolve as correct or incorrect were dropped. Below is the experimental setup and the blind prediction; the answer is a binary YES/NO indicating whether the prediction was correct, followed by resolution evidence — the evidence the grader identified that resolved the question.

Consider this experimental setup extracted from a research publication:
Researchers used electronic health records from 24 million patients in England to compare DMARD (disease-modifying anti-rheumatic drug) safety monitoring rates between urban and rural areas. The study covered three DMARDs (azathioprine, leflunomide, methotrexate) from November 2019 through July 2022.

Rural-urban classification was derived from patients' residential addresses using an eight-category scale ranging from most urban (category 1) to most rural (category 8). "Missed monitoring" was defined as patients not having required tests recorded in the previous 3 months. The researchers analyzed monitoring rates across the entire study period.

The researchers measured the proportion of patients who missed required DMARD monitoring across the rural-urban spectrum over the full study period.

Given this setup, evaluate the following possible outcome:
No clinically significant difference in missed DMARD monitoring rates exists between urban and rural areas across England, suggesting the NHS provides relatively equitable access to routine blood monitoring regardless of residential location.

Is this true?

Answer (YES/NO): NO